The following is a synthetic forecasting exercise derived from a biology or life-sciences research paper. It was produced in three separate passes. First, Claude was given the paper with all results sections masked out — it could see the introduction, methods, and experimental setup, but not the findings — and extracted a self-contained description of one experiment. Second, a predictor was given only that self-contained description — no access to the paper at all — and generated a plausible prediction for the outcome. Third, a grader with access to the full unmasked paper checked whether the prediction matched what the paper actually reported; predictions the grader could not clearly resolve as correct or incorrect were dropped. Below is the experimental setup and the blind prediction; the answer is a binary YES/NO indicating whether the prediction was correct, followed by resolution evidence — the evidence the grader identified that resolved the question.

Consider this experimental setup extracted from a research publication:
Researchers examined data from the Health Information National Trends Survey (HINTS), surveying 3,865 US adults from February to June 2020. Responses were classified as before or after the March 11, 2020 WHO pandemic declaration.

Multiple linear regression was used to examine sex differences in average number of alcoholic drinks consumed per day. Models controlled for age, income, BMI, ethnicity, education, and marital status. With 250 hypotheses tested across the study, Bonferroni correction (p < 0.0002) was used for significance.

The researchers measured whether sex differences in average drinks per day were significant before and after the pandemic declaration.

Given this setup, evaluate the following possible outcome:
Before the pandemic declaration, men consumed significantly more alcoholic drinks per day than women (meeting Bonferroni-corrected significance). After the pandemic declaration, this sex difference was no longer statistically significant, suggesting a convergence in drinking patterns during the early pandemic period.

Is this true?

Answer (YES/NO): NO